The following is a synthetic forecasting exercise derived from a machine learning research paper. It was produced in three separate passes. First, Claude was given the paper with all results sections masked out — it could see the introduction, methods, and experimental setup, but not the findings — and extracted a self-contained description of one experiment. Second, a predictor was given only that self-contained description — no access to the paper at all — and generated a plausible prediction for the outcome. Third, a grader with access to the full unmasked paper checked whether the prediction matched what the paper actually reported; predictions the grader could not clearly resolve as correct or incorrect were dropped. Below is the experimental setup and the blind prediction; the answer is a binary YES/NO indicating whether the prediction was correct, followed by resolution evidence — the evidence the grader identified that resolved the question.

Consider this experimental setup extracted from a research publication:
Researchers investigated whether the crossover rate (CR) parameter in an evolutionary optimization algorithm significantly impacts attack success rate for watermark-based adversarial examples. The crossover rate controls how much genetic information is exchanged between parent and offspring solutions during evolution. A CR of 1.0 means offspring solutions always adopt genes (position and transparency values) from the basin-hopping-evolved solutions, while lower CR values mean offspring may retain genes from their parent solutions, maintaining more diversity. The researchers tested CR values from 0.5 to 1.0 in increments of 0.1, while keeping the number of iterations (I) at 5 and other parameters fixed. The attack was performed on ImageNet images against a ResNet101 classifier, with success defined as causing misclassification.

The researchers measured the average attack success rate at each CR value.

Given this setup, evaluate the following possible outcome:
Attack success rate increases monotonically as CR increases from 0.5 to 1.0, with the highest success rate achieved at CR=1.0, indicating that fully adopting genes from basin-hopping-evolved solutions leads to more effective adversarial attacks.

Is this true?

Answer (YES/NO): NO